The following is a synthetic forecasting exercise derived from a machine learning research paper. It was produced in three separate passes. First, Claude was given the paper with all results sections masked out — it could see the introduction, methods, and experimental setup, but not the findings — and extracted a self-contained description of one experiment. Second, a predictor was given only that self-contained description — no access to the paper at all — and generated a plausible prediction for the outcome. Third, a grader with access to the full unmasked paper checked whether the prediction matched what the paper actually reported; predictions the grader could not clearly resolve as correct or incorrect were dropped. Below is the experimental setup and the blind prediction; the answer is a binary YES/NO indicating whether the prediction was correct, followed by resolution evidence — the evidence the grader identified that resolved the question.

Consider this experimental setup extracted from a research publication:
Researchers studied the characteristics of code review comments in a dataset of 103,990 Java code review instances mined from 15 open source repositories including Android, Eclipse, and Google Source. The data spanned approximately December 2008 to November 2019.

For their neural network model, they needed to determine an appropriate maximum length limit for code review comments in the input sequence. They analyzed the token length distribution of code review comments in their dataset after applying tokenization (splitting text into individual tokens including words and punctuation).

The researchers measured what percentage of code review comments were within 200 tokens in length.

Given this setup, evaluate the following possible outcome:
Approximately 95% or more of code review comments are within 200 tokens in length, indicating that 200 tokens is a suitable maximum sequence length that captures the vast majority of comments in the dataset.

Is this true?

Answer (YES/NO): YES